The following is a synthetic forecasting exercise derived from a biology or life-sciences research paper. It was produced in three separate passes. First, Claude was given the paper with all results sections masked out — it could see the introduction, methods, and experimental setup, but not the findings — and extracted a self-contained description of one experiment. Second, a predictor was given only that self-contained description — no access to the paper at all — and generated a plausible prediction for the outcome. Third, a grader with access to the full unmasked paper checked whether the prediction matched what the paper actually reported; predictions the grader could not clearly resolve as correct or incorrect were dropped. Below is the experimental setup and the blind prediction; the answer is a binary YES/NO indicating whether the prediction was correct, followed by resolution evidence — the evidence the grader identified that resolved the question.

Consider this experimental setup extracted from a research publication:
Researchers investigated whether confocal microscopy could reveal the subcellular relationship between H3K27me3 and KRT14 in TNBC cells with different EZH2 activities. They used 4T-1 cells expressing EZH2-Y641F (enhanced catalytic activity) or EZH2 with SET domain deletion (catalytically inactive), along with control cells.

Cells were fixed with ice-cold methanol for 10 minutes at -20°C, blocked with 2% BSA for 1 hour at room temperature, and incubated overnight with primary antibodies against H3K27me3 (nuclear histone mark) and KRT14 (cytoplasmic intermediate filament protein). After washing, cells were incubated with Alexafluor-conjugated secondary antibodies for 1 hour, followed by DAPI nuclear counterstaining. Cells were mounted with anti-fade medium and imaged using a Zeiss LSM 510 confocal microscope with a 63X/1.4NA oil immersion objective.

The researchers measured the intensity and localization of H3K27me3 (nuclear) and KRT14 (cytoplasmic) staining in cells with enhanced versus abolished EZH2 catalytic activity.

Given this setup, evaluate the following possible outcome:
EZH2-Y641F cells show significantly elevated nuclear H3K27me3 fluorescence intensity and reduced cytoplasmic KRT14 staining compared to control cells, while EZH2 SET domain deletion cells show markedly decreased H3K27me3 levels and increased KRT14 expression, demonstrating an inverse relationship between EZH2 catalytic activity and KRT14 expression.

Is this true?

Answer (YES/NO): NO